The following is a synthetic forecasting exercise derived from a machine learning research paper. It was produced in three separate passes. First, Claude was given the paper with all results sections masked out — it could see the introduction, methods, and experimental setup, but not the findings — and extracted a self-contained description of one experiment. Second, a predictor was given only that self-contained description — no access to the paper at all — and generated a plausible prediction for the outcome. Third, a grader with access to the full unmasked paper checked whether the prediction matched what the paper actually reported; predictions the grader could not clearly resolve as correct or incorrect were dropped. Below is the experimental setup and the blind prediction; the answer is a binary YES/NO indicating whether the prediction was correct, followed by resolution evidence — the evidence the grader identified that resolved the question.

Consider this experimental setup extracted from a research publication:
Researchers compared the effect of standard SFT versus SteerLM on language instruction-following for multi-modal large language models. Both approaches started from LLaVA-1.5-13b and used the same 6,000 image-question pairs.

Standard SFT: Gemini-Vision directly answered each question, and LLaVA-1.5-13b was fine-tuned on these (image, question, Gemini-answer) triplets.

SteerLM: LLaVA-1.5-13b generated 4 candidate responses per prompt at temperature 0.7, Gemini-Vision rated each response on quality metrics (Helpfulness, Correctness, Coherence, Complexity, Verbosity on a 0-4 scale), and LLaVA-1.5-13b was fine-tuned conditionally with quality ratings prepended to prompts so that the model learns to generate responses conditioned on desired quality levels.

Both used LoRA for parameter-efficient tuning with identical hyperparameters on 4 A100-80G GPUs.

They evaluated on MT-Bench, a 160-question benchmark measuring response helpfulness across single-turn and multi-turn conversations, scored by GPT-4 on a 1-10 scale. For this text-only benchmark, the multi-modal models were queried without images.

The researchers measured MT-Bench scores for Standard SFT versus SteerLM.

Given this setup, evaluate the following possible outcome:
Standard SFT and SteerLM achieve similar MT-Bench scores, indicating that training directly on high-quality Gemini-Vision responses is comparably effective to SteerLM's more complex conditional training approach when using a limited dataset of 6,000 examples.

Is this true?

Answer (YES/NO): NO